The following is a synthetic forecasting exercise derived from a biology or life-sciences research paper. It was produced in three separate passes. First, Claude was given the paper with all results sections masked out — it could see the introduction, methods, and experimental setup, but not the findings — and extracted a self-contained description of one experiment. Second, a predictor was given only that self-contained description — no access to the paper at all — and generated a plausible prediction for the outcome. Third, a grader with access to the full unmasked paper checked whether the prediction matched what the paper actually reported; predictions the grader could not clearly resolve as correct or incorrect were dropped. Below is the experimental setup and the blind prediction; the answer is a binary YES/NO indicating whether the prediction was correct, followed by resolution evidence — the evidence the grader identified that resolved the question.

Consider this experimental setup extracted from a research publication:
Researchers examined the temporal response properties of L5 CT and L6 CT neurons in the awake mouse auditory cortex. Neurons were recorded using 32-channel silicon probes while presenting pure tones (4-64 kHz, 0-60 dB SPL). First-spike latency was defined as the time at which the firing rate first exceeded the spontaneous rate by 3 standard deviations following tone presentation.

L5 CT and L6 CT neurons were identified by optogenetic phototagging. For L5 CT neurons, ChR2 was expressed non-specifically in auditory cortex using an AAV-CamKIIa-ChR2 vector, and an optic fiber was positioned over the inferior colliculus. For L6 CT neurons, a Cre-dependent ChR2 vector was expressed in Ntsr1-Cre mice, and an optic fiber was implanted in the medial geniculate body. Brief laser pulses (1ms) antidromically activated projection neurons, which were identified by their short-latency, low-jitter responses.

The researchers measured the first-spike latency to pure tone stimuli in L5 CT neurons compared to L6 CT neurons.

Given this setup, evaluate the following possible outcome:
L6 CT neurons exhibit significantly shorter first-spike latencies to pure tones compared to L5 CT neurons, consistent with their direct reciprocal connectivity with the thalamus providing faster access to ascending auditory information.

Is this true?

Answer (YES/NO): YES